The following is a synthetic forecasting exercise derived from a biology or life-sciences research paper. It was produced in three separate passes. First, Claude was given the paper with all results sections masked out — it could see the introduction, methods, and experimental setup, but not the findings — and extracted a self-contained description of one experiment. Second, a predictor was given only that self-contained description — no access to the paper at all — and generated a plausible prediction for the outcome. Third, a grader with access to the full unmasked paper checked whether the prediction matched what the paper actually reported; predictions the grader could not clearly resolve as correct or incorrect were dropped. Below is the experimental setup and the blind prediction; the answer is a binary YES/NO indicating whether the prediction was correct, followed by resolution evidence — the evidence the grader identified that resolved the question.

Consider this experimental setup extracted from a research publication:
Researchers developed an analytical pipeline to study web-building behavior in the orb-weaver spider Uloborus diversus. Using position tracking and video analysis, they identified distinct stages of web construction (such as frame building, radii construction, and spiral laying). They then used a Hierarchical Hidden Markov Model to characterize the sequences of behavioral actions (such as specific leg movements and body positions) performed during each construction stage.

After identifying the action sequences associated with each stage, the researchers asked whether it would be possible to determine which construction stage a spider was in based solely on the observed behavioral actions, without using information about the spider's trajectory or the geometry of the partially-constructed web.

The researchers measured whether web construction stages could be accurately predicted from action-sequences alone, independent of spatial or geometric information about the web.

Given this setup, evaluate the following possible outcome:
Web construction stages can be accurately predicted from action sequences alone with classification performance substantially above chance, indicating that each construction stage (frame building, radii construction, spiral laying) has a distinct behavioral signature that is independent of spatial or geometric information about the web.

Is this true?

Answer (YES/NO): YES